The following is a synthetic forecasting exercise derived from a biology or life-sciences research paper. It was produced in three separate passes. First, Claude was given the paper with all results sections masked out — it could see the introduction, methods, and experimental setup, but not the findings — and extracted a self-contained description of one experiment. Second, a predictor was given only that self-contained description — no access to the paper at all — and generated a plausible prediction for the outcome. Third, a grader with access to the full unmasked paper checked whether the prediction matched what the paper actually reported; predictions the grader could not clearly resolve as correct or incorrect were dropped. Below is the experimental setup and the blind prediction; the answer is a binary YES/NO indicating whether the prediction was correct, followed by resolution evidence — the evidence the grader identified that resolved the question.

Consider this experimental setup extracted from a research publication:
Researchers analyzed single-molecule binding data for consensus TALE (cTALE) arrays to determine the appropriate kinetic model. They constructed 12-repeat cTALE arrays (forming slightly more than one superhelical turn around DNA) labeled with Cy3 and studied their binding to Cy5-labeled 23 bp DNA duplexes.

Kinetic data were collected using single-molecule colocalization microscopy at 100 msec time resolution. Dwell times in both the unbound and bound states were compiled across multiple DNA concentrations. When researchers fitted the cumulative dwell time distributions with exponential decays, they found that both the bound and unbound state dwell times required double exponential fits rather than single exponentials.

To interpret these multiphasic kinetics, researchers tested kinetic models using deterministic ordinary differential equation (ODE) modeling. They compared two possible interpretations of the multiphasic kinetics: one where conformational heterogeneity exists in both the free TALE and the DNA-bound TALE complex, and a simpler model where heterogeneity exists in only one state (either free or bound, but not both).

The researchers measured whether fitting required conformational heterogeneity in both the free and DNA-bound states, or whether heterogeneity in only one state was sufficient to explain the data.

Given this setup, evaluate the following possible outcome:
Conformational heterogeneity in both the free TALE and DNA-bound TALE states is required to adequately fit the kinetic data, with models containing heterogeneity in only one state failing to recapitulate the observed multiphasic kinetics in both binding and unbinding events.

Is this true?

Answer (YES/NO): YES